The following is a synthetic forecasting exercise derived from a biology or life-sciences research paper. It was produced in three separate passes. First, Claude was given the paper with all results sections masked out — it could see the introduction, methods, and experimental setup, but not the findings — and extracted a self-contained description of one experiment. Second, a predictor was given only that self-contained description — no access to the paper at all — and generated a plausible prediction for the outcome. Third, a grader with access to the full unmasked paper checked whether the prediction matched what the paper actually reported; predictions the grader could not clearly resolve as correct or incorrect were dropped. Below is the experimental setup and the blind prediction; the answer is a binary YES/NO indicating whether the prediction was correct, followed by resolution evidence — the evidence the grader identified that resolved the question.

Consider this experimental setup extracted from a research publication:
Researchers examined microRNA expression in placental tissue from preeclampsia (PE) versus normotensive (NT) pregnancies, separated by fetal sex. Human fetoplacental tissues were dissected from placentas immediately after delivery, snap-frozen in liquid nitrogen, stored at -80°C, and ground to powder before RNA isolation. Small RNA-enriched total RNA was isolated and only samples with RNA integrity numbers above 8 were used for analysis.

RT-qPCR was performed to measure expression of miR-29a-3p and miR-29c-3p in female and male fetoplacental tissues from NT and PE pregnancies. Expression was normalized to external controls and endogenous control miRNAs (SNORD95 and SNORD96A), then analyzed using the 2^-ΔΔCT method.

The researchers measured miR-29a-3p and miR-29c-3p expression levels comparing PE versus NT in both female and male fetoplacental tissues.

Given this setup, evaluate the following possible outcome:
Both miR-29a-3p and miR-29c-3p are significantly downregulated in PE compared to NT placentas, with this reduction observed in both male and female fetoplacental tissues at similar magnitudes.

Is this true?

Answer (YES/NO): NO